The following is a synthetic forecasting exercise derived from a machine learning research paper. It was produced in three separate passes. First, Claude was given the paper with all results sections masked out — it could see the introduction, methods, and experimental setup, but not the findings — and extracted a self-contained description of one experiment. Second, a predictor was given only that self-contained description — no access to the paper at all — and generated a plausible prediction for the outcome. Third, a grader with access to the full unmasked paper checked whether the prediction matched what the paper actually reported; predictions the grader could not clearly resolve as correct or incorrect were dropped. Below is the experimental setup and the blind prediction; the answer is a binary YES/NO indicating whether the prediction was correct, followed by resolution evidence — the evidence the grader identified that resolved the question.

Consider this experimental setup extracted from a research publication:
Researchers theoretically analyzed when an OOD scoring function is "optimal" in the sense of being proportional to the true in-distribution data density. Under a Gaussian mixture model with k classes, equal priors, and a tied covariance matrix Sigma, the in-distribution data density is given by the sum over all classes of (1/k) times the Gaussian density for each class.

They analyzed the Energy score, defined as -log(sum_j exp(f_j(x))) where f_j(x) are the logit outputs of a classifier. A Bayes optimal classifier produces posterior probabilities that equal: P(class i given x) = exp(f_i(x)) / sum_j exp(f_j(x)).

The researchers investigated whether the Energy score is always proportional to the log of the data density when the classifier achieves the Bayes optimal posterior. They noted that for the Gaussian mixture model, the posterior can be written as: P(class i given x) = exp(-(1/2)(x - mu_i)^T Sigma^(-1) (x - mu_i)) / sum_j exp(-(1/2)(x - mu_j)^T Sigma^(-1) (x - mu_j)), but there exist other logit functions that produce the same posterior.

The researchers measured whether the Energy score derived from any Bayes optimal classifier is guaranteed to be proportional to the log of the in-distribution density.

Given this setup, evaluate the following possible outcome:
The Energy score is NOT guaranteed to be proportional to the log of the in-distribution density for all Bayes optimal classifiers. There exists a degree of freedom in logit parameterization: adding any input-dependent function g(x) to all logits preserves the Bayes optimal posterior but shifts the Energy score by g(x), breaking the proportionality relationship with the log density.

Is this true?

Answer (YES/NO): YES